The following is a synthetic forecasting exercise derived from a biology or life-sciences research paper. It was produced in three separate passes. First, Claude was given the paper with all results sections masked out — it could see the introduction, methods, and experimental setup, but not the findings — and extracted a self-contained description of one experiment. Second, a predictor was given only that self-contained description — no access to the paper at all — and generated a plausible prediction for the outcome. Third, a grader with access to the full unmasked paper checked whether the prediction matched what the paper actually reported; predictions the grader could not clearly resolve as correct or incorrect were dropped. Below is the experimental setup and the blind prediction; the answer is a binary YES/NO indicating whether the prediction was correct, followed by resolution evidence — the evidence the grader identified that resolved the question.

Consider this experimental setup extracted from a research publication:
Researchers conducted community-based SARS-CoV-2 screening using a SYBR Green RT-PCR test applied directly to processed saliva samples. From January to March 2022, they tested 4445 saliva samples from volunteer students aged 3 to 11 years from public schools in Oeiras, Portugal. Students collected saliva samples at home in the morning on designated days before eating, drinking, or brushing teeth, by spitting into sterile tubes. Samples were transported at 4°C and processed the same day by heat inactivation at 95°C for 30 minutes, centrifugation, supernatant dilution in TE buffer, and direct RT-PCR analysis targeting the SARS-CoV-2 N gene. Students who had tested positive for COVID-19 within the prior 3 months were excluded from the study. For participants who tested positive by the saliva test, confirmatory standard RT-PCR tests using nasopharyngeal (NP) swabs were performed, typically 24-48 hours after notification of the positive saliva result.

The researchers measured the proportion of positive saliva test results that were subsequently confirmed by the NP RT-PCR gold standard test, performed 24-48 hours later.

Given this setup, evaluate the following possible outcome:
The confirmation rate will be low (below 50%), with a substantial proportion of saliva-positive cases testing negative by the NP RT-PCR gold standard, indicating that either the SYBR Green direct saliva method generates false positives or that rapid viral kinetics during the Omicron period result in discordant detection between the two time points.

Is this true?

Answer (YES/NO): NO